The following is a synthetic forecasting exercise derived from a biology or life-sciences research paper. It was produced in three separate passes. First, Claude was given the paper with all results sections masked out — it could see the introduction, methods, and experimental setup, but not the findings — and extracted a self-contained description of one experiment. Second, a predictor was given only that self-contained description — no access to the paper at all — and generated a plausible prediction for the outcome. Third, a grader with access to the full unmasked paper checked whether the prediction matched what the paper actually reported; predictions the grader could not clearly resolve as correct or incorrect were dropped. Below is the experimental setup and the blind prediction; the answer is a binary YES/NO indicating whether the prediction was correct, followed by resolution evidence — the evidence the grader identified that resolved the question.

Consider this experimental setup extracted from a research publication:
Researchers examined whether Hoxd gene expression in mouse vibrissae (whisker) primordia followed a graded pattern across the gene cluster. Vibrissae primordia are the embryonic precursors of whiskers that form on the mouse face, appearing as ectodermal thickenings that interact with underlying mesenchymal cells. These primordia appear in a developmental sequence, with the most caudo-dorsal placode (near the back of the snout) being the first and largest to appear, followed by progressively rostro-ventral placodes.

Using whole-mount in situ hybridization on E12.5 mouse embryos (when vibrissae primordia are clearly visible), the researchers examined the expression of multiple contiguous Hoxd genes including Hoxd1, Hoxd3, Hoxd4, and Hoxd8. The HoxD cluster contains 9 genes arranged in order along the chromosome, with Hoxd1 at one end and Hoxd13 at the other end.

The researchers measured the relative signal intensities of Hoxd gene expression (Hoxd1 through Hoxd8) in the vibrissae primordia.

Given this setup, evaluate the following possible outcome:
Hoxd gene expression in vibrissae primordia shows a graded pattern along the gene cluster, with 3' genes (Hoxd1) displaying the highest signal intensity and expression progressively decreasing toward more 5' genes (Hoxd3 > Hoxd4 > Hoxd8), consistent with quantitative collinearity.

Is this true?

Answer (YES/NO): YES